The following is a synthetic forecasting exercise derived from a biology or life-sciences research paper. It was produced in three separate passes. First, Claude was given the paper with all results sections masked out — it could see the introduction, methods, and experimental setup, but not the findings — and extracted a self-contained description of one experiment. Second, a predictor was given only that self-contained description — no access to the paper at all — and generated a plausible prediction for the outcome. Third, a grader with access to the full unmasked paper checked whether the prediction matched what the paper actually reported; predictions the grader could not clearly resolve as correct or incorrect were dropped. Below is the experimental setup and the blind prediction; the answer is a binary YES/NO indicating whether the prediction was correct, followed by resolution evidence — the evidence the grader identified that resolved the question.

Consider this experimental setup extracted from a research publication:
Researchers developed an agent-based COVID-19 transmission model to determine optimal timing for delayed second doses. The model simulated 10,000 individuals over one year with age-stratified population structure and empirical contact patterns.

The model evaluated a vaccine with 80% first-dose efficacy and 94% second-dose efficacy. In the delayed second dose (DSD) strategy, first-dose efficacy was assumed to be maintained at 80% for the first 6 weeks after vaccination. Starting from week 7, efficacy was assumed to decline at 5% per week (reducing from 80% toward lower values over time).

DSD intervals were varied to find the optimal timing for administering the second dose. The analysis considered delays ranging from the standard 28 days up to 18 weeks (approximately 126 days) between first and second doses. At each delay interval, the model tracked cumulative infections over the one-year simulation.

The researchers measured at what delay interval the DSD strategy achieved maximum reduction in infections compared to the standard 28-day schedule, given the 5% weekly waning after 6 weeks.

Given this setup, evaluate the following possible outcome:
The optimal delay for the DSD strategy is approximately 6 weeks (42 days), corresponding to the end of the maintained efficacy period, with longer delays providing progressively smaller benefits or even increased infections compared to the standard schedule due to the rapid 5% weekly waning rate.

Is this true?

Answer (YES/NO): NO